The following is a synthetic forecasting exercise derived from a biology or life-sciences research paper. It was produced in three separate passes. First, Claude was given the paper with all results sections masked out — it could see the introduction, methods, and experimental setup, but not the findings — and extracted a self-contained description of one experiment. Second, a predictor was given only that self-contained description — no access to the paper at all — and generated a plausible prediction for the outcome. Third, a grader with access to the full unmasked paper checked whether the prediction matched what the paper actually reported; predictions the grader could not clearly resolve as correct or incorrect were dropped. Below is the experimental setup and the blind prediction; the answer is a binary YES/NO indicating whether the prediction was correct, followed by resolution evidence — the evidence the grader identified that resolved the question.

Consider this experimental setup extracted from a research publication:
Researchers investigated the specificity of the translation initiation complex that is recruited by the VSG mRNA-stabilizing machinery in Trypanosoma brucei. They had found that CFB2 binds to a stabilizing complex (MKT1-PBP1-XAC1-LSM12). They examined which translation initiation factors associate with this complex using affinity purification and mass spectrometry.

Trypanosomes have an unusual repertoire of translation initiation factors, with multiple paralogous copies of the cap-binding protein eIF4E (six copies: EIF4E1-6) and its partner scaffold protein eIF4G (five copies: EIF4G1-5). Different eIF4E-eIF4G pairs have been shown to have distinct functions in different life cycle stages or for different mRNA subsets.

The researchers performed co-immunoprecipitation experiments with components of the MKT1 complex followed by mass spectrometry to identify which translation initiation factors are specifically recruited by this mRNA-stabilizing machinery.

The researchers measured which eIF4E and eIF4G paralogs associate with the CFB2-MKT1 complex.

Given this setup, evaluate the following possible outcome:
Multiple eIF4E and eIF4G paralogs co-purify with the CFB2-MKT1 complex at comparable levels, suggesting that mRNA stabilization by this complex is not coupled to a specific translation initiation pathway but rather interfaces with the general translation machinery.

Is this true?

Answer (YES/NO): NO